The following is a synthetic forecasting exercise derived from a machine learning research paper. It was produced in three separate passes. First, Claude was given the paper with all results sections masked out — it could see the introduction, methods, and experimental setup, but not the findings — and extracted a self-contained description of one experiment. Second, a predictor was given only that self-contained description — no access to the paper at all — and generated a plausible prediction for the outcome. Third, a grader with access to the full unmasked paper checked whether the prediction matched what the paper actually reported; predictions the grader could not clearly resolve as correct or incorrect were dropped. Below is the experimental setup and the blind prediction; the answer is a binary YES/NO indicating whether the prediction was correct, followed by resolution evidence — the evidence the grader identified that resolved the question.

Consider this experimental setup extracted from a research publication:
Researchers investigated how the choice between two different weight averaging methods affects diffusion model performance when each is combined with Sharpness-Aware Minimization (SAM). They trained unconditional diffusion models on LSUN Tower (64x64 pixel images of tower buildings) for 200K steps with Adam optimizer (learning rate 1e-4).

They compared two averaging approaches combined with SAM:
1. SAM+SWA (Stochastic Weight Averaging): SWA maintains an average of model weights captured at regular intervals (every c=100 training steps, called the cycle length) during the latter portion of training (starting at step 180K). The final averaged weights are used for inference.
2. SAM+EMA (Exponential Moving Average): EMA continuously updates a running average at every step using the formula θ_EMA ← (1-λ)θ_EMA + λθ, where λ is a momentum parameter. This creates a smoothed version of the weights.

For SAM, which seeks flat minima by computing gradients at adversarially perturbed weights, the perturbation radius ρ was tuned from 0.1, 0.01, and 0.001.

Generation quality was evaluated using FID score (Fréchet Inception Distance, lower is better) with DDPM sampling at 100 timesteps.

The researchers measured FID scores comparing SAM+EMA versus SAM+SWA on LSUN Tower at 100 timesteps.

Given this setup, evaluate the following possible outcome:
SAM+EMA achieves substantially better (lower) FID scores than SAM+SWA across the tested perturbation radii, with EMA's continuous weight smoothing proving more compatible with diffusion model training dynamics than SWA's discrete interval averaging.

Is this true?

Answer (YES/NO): NO